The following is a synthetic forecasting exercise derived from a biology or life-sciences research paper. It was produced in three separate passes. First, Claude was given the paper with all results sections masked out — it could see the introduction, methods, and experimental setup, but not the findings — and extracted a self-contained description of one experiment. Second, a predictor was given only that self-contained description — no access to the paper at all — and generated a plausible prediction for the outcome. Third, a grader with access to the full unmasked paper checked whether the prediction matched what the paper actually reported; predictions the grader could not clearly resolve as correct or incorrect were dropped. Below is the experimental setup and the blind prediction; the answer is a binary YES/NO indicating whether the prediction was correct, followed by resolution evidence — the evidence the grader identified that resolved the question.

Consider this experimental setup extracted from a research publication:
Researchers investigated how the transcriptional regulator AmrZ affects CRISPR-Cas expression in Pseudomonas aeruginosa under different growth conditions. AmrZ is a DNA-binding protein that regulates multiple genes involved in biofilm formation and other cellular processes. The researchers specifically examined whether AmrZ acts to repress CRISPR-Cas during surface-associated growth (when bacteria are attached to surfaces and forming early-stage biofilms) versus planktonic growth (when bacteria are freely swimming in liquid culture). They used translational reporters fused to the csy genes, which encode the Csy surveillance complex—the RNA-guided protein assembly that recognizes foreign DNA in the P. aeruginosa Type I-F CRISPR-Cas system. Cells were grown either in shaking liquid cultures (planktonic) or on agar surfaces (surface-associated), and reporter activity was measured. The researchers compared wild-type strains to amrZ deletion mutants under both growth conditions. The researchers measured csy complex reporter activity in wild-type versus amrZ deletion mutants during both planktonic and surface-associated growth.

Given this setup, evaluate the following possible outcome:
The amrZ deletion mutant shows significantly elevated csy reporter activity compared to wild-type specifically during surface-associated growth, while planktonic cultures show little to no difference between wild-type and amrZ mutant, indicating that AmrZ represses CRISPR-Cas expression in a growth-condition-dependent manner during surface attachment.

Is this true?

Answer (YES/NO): YES